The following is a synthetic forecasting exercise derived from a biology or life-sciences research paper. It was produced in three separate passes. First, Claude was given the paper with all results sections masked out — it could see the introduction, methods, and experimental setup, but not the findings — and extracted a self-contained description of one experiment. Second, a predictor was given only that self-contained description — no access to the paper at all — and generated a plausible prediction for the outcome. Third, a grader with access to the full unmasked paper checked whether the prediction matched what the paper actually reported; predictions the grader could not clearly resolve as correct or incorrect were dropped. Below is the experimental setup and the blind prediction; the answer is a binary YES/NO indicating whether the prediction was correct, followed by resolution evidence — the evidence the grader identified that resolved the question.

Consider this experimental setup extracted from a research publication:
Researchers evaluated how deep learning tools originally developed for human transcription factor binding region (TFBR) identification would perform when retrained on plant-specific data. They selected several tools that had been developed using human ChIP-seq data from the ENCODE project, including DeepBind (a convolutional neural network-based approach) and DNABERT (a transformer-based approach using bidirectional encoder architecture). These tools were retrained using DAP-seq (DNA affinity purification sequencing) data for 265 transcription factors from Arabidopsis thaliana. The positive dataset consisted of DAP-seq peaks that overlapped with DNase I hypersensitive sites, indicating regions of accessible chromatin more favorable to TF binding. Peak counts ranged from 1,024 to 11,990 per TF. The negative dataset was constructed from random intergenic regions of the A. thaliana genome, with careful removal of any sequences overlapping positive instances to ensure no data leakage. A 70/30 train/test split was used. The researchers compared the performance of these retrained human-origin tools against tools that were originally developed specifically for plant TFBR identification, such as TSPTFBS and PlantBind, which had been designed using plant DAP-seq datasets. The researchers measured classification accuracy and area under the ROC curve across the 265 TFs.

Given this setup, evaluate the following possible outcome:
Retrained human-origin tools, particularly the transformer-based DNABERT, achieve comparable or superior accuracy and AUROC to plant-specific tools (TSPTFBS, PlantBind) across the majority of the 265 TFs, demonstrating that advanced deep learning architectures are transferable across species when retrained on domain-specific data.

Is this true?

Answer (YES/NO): YES